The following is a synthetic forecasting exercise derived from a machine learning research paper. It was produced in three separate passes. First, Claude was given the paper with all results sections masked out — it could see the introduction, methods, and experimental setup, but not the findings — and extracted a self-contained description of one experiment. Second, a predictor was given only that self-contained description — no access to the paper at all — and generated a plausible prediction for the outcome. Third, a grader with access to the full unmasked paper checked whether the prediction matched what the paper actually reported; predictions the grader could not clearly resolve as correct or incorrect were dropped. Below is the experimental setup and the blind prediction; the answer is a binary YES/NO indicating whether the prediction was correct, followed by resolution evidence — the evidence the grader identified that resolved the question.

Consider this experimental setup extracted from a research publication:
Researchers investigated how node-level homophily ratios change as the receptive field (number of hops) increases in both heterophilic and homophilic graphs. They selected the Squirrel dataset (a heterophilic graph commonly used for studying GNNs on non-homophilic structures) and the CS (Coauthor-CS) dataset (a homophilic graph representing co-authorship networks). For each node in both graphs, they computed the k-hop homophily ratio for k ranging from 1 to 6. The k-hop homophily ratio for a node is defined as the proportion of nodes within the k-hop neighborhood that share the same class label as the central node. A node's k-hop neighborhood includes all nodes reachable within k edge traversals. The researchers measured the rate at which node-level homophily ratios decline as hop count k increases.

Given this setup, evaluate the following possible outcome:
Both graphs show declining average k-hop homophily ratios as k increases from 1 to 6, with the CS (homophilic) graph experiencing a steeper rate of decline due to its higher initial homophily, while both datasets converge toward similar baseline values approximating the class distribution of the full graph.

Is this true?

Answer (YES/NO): NO